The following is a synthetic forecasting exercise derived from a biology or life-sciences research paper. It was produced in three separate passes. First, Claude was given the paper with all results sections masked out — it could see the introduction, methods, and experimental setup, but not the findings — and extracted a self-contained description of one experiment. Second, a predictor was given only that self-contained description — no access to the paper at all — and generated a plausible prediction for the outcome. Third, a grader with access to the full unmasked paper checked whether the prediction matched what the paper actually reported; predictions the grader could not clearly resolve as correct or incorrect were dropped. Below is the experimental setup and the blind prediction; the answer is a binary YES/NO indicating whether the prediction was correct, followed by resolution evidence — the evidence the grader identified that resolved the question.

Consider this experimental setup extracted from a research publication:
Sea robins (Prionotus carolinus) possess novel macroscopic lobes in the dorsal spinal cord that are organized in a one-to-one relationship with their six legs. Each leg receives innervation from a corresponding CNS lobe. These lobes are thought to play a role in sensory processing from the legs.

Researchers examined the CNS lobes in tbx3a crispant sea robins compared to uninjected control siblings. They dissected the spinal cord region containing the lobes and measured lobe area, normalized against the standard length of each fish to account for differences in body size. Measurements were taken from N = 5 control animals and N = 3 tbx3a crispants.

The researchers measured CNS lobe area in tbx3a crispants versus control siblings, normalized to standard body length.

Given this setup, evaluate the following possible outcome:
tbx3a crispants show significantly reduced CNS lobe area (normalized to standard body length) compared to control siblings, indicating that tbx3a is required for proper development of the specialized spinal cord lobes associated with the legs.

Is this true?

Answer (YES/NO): YES